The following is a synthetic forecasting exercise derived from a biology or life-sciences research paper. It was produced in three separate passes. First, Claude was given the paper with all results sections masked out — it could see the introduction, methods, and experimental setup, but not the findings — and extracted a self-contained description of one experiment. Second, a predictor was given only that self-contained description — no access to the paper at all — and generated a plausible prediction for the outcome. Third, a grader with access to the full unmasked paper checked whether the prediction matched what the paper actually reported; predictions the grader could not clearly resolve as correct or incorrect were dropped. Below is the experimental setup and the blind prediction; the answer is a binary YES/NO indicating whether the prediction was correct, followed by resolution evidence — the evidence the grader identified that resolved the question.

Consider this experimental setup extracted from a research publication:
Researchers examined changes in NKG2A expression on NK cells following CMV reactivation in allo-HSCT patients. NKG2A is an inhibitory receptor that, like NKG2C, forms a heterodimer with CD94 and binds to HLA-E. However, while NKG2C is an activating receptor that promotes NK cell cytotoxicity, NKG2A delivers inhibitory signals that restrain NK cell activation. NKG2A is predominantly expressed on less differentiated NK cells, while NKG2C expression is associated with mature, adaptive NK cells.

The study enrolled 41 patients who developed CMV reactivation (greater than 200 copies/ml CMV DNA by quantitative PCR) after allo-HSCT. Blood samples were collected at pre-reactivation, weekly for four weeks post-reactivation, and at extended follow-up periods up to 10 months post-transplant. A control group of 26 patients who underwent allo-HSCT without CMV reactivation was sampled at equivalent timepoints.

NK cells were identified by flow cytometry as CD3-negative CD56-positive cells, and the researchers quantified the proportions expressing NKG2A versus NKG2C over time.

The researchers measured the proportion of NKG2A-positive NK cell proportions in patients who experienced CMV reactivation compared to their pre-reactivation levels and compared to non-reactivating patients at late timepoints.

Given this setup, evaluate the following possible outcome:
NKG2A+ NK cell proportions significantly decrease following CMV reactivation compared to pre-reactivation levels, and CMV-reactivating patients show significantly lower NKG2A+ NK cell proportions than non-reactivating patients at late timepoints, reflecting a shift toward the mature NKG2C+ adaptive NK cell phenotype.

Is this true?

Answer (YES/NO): YES